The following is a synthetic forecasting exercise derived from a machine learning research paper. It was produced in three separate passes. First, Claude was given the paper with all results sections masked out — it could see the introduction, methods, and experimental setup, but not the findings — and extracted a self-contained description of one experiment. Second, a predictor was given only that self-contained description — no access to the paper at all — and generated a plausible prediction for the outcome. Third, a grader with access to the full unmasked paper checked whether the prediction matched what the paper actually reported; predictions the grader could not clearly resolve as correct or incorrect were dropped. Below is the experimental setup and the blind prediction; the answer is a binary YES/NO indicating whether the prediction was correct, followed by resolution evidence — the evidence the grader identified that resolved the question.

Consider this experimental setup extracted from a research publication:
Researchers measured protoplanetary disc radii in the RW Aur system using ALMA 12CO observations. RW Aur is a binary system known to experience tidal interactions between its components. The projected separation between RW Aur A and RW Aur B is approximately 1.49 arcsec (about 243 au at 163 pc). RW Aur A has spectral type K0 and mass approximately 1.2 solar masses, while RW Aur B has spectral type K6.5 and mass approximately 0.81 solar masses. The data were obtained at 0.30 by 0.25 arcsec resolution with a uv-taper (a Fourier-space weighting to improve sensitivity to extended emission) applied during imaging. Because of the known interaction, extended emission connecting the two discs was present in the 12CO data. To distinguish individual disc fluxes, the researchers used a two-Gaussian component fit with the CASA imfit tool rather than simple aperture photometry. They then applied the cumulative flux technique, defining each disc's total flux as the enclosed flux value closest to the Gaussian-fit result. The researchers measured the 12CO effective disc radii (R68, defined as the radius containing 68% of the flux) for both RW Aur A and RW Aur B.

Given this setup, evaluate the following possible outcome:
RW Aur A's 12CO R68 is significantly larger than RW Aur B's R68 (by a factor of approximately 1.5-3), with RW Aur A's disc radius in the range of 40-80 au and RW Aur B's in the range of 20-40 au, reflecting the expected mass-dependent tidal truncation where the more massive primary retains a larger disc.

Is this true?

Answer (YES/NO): NO